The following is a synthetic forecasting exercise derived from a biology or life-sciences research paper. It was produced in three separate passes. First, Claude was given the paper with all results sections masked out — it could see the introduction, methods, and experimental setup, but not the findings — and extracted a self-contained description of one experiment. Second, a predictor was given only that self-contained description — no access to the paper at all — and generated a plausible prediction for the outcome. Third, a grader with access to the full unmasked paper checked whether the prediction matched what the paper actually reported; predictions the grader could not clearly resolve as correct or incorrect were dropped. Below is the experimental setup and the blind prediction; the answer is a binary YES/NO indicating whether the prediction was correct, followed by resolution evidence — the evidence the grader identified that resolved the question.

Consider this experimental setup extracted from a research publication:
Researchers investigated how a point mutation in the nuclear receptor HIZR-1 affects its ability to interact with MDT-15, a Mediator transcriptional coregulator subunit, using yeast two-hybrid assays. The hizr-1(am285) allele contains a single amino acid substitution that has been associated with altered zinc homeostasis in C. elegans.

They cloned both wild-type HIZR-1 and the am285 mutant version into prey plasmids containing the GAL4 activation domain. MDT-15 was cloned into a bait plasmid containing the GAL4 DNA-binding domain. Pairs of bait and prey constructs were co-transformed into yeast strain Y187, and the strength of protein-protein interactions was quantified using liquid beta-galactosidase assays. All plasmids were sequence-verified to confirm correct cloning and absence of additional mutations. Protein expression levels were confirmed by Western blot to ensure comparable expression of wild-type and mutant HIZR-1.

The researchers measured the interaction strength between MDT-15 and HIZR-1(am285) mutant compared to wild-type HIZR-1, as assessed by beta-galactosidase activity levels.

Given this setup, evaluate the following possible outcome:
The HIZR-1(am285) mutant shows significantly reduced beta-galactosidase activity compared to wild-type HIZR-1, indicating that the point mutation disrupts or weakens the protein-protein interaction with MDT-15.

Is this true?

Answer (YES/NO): NO